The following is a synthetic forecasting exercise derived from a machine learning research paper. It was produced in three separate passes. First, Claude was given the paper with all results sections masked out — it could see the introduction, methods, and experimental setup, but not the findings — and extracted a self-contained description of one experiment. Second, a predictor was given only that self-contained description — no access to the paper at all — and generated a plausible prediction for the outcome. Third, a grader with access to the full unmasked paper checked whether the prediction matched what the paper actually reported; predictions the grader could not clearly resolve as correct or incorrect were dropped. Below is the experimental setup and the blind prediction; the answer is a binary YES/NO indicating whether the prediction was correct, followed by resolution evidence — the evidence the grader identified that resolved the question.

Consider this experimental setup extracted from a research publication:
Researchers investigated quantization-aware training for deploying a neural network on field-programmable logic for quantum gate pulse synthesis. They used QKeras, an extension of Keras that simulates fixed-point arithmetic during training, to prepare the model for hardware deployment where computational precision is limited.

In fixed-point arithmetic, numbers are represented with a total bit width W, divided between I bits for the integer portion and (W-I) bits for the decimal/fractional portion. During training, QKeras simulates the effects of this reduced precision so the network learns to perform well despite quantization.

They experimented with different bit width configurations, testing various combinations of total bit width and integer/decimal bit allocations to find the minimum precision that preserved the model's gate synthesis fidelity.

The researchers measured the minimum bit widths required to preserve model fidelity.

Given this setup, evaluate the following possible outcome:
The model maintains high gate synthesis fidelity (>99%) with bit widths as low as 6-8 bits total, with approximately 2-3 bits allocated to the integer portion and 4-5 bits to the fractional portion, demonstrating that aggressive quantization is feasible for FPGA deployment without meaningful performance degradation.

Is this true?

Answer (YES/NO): NO